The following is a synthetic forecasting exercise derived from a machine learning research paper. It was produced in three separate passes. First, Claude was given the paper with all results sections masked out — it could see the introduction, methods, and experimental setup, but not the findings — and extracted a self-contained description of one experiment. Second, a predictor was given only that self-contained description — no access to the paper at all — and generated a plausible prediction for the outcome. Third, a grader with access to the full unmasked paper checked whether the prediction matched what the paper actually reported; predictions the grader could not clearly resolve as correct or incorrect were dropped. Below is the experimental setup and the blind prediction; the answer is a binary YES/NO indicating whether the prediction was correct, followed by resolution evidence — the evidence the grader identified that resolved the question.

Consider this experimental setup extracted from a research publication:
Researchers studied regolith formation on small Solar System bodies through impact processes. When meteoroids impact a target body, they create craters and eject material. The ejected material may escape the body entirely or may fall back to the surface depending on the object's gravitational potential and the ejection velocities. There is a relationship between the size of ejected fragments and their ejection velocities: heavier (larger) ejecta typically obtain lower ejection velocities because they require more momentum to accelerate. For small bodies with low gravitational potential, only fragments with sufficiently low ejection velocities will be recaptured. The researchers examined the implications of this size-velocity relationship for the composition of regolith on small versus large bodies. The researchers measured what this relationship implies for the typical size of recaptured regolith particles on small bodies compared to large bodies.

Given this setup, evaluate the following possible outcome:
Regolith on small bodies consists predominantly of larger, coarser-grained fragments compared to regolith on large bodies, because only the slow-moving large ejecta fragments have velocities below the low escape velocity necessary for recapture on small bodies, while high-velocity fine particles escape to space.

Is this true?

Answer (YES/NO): YES